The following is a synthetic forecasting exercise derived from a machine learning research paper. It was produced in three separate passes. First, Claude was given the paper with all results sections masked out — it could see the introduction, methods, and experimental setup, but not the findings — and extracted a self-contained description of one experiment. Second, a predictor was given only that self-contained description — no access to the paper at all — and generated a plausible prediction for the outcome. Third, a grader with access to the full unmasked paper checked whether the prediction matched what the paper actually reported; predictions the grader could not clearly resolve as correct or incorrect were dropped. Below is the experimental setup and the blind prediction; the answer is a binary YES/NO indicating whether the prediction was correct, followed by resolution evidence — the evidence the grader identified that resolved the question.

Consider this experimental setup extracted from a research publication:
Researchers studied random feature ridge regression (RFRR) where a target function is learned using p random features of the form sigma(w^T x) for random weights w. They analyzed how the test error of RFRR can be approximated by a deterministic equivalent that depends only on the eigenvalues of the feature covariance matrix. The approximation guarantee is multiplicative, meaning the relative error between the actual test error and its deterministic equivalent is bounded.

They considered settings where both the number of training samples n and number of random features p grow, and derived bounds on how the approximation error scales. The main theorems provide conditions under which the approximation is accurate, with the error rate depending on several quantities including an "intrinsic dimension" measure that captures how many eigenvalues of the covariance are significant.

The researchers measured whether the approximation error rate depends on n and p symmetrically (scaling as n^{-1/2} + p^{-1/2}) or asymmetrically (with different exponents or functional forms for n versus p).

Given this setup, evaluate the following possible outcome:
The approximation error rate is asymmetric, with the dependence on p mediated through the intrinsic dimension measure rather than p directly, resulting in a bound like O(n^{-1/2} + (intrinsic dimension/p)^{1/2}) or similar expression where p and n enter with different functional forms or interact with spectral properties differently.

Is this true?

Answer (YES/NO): NO